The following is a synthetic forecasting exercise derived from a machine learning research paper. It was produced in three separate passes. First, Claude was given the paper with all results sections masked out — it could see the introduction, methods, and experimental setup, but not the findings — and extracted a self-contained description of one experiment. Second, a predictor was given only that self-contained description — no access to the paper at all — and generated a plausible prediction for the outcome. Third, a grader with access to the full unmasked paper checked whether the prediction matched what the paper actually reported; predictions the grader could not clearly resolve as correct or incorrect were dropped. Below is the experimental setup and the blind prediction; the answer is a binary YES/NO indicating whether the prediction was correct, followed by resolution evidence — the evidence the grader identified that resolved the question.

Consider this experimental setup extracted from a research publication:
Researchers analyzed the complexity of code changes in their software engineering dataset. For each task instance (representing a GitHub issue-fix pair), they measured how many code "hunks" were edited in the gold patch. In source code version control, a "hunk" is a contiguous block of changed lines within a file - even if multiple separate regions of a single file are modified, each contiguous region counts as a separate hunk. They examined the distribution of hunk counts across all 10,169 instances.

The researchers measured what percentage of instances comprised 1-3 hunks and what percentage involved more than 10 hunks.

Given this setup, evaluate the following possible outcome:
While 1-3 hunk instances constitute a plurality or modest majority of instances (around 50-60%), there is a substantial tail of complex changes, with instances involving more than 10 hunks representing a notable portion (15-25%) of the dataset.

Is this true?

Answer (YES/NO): NO